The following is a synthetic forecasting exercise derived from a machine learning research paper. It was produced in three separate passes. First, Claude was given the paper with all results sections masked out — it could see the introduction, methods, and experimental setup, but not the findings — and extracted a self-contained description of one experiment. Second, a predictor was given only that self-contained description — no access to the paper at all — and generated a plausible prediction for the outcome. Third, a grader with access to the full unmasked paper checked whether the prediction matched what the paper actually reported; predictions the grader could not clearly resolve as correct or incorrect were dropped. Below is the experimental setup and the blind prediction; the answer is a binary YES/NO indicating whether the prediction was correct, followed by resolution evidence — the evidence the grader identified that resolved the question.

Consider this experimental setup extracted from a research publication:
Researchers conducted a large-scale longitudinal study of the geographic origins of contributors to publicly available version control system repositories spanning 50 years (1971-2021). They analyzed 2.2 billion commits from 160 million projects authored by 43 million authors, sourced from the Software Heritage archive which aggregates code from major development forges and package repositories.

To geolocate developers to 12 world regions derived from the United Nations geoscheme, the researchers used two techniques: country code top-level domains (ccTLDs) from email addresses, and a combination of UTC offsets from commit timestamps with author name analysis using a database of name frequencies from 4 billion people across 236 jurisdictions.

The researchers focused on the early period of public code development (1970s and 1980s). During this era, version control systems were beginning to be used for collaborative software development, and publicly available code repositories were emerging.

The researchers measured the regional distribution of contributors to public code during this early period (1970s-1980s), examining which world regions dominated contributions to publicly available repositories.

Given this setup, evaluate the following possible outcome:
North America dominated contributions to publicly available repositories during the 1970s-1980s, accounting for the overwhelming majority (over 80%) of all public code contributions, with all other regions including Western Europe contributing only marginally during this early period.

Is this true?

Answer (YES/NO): NO